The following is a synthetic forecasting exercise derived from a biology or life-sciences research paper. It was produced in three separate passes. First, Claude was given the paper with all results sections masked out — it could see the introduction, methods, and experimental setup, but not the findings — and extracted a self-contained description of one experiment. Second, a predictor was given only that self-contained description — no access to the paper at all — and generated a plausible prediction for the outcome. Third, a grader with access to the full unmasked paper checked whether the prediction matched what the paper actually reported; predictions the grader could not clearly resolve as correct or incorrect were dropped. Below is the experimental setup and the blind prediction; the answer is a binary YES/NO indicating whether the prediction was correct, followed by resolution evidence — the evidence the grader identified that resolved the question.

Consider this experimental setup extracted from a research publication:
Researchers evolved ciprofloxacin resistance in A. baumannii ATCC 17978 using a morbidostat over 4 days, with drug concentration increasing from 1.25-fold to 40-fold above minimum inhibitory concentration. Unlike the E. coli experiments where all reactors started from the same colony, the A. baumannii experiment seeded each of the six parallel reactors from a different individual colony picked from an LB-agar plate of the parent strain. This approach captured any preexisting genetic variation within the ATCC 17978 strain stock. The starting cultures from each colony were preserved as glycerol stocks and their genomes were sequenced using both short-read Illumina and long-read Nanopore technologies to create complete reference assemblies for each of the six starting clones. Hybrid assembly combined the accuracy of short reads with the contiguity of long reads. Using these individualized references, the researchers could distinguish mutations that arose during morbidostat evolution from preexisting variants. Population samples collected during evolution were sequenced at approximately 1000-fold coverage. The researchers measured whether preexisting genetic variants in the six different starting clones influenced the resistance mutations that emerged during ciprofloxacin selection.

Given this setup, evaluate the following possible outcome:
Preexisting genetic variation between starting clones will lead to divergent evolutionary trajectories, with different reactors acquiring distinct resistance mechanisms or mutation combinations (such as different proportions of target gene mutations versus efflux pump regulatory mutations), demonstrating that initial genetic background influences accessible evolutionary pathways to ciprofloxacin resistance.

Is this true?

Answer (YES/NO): NO